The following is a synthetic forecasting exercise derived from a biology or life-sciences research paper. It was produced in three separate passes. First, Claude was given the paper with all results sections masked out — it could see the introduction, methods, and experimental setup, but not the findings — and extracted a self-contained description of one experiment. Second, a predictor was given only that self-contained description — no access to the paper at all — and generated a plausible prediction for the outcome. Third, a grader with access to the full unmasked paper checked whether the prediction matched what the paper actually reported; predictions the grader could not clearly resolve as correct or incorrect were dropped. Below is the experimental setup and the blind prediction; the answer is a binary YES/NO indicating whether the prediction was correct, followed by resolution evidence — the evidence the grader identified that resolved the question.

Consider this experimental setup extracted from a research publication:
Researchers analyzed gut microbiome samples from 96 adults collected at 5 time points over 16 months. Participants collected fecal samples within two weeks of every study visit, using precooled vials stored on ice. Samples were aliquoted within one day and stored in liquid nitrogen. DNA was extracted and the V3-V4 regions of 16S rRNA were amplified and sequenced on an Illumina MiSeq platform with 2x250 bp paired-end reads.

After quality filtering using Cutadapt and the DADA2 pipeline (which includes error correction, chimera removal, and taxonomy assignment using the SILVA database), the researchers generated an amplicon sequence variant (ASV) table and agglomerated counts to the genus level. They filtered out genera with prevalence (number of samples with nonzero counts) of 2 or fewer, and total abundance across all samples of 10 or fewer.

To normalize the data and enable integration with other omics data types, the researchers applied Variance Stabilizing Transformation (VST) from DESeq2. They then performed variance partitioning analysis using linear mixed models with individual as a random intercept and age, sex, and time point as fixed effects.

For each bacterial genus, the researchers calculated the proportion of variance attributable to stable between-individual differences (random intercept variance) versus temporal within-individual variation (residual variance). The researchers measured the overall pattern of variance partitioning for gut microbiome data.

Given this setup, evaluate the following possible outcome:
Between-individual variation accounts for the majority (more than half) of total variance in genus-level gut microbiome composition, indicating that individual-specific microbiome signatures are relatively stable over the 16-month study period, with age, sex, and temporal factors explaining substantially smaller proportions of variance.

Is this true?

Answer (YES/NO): NO